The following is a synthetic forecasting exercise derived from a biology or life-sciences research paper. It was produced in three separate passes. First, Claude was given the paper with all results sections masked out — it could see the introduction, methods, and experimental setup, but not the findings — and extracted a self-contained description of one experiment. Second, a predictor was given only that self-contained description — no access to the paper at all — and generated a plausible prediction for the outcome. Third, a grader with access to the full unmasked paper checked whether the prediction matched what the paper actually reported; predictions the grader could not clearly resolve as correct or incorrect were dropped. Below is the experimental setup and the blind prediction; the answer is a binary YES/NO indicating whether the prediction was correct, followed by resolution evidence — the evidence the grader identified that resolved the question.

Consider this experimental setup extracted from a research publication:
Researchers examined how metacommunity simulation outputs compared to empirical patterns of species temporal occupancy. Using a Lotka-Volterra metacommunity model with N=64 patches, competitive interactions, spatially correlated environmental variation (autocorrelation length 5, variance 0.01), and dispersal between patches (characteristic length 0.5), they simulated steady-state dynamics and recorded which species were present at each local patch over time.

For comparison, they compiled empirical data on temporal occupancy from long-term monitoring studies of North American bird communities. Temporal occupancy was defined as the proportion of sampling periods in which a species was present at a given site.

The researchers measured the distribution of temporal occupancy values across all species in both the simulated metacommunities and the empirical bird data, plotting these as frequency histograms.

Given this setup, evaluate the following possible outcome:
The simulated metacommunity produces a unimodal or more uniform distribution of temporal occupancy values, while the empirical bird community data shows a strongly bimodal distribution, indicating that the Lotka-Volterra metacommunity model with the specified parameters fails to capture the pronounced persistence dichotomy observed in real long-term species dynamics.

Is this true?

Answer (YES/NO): NO